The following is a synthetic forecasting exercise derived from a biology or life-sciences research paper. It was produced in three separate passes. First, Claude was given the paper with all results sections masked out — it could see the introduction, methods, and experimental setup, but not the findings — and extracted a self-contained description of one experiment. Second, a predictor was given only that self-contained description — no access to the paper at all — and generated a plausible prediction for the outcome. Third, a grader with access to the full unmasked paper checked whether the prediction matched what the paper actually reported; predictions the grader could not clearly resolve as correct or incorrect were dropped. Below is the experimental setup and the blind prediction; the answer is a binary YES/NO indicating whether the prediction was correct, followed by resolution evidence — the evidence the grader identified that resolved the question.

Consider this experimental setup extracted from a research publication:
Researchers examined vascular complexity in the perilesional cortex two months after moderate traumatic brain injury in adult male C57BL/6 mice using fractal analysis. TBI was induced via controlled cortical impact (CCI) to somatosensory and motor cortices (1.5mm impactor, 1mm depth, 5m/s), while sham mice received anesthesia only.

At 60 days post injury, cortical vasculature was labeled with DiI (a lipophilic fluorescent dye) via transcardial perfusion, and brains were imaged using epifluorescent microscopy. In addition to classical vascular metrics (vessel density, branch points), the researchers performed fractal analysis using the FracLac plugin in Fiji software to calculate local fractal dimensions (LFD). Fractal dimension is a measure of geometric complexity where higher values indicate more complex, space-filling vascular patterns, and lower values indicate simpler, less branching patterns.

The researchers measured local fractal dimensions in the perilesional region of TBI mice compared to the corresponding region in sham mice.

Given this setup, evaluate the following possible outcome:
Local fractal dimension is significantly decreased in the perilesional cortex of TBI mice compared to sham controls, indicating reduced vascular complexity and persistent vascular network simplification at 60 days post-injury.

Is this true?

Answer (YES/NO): YES